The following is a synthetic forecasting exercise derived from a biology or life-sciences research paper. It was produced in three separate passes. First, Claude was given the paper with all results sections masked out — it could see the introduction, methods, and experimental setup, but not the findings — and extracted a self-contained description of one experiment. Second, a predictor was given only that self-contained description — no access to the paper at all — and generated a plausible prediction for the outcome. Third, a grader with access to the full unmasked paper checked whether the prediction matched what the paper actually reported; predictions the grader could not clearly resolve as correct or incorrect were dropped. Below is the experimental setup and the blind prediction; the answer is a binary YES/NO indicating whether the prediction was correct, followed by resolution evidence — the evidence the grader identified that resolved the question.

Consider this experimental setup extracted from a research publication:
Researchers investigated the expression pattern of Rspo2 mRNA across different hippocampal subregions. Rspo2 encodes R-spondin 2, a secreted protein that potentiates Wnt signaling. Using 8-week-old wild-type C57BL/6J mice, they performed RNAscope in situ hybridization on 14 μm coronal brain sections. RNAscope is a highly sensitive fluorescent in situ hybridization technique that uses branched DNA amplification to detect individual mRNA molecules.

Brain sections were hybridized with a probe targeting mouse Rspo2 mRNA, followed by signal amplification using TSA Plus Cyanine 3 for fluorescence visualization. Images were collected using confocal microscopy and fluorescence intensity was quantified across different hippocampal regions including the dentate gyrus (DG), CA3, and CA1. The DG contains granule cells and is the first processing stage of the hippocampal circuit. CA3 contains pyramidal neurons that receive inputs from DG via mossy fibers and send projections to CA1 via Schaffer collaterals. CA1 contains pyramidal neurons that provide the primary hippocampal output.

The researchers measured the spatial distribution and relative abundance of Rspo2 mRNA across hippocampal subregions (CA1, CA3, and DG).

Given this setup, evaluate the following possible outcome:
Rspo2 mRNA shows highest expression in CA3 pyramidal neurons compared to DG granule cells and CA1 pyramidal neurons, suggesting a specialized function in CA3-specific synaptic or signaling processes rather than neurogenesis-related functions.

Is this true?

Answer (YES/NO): YES